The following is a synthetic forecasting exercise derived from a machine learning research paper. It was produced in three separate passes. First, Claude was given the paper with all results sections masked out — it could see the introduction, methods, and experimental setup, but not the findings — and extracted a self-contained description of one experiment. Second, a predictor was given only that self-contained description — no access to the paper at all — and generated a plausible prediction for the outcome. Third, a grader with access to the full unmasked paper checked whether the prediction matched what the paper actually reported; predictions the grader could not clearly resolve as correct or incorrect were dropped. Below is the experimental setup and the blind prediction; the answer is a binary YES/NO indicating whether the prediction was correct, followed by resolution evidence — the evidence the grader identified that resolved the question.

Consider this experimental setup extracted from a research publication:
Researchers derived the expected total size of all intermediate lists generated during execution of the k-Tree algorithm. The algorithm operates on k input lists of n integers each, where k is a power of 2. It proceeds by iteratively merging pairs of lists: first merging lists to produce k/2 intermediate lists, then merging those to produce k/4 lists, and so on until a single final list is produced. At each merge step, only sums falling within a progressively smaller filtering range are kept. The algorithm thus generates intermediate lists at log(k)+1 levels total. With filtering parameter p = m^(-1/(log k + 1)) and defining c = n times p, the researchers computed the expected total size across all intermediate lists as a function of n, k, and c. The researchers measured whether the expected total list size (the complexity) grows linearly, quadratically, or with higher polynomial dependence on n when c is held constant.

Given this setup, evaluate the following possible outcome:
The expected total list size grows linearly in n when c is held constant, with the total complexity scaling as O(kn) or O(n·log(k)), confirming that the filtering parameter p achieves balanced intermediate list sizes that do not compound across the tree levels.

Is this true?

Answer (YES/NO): YES